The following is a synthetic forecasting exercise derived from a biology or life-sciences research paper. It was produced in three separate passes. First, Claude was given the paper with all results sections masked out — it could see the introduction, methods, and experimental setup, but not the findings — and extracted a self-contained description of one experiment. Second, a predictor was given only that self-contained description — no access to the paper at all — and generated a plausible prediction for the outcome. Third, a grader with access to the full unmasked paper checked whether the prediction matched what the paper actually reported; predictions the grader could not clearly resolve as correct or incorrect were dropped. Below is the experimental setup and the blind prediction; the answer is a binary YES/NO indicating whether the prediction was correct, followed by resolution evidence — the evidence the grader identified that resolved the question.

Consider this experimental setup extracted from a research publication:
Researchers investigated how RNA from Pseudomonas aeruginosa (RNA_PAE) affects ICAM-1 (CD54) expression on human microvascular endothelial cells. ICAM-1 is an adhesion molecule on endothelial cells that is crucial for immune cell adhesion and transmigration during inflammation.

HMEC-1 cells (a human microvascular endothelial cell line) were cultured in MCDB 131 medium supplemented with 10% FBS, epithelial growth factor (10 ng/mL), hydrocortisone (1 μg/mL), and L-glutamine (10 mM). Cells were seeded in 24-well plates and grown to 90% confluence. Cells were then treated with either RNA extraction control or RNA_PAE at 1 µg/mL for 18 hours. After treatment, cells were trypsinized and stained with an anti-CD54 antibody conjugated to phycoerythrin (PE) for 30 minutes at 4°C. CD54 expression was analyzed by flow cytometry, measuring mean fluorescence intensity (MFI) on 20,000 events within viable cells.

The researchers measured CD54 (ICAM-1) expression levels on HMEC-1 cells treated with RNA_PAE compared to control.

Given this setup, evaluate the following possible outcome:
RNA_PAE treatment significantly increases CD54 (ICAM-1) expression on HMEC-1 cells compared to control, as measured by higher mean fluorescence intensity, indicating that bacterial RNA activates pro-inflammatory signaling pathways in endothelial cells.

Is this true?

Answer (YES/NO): NO